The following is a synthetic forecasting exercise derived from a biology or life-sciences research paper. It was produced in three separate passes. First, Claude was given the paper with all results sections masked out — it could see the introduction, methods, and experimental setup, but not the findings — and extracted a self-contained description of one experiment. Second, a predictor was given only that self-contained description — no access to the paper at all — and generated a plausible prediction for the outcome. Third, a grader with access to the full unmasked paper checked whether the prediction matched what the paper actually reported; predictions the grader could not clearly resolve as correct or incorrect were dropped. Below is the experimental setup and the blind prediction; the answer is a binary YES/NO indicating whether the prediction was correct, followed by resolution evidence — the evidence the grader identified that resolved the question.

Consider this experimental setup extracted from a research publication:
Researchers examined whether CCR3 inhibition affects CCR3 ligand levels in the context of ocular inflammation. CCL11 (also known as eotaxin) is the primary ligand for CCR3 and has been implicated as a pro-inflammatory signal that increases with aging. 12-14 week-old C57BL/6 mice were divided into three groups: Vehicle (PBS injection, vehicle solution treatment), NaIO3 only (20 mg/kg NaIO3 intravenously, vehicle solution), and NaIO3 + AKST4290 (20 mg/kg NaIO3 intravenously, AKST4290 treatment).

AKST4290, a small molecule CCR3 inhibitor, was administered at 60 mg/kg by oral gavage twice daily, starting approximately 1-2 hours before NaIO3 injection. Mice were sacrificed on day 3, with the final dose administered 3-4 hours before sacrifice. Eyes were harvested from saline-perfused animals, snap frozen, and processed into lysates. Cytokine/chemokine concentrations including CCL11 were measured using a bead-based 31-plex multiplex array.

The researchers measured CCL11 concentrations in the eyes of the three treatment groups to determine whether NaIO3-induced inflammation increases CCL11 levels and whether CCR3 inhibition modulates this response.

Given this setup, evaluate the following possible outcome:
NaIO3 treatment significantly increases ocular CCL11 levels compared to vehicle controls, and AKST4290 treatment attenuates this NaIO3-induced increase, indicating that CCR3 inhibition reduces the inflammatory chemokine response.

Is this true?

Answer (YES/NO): NO